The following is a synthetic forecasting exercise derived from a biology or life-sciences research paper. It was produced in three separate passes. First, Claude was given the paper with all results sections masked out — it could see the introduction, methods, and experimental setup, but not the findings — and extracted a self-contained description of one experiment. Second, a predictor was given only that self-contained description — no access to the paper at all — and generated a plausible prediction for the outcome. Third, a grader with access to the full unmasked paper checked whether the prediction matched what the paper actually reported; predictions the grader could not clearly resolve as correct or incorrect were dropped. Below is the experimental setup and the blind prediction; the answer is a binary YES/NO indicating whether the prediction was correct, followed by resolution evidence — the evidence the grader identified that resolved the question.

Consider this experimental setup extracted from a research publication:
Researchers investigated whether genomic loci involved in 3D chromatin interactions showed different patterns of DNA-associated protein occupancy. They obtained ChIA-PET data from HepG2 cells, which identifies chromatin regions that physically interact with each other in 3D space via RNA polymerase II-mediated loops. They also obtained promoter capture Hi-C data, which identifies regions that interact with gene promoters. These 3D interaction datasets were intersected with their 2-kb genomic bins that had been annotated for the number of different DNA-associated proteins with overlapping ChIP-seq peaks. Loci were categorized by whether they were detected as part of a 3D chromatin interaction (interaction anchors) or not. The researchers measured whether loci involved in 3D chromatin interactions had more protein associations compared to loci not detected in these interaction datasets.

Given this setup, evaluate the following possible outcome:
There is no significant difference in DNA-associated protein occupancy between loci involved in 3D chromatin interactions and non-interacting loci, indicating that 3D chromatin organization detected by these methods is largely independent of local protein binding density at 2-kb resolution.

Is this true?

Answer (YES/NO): NO